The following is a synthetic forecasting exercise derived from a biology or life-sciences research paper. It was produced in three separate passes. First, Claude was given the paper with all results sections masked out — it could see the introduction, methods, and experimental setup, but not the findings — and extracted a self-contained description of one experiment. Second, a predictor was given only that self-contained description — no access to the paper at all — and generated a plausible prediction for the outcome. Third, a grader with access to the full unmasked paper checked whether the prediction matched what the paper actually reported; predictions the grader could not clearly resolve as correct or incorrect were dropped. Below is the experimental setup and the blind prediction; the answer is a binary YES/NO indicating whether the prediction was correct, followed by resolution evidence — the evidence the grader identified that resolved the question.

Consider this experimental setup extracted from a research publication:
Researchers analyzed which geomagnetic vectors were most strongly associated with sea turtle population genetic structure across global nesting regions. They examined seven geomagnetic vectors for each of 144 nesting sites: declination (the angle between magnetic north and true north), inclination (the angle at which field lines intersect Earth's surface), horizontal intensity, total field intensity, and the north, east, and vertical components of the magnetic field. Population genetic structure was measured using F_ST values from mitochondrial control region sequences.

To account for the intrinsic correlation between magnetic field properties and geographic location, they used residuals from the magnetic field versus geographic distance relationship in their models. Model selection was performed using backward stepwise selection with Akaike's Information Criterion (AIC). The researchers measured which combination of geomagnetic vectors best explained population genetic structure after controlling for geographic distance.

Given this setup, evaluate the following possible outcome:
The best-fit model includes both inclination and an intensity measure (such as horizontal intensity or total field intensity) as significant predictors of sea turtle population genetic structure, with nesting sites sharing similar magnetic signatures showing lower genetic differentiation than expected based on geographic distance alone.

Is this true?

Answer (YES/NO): NO